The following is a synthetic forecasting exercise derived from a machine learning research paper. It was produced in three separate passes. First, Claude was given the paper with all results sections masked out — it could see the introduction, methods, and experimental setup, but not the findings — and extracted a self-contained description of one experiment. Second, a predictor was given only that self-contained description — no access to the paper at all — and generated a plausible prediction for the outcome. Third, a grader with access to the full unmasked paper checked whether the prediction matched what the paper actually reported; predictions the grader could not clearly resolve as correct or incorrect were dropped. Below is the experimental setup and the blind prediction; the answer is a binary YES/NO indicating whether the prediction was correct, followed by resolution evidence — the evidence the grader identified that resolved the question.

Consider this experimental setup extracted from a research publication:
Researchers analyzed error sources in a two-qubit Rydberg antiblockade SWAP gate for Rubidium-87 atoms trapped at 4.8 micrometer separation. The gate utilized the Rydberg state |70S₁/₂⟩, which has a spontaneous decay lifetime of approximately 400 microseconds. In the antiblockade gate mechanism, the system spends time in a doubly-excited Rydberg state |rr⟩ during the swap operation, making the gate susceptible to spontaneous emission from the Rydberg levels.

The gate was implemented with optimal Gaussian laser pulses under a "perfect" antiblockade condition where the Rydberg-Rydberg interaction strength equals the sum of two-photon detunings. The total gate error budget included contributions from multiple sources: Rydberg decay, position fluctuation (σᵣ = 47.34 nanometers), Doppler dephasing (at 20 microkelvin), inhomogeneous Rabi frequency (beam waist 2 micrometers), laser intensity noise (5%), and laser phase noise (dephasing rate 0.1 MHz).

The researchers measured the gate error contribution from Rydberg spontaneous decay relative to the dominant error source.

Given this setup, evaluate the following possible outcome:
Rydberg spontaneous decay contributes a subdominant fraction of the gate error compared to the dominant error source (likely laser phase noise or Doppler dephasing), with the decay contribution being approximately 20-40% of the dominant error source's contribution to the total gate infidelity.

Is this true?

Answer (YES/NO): NO